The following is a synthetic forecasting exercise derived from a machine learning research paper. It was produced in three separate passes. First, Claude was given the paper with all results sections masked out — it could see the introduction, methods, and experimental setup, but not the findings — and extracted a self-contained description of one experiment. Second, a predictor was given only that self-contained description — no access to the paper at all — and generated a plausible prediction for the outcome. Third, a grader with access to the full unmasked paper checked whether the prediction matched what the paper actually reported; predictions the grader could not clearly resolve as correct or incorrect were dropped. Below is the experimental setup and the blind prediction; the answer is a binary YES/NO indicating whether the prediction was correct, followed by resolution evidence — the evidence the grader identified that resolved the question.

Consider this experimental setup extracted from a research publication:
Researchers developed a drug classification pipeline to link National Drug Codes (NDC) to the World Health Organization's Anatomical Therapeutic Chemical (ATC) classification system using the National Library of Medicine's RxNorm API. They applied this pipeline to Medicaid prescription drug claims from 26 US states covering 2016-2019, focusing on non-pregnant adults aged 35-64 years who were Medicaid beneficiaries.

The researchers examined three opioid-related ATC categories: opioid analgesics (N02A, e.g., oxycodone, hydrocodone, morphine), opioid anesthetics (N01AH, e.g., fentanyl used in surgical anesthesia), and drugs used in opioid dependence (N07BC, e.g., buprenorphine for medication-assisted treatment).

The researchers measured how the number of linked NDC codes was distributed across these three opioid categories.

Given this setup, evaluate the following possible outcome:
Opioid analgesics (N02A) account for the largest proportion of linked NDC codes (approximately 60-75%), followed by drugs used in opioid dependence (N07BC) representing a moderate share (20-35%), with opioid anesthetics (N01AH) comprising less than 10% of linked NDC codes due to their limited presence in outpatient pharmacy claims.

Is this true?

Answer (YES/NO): NO